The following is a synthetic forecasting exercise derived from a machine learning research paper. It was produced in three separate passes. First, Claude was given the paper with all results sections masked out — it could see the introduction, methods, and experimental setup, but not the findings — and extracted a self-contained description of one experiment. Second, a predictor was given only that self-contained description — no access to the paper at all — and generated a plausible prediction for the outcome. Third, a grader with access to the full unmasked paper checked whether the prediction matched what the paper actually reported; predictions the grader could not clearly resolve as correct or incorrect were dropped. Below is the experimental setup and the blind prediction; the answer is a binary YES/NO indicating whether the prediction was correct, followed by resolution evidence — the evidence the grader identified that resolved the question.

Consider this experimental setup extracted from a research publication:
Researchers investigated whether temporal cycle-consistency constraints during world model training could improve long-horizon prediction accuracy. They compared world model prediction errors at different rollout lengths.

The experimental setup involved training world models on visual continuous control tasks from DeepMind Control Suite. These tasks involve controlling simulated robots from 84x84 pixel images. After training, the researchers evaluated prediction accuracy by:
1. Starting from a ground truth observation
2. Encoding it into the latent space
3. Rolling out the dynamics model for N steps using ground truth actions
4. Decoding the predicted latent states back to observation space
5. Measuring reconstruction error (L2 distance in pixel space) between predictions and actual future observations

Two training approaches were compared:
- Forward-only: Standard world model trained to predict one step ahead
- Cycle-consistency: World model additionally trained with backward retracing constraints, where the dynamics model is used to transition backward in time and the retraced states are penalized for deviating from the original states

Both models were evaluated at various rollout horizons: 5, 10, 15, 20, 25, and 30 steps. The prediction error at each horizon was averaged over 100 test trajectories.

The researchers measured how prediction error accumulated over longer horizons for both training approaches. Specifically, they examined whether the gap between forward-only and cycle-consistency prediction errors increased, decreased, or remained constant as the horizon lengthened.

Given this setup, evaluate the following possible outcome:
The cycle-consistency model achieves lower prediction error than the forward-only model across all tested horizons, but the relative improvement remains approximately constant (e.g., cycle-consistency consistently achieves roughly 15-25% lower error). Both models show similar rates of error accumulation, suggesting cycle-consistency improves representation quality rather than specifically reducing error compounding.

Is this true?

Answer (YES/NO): NO